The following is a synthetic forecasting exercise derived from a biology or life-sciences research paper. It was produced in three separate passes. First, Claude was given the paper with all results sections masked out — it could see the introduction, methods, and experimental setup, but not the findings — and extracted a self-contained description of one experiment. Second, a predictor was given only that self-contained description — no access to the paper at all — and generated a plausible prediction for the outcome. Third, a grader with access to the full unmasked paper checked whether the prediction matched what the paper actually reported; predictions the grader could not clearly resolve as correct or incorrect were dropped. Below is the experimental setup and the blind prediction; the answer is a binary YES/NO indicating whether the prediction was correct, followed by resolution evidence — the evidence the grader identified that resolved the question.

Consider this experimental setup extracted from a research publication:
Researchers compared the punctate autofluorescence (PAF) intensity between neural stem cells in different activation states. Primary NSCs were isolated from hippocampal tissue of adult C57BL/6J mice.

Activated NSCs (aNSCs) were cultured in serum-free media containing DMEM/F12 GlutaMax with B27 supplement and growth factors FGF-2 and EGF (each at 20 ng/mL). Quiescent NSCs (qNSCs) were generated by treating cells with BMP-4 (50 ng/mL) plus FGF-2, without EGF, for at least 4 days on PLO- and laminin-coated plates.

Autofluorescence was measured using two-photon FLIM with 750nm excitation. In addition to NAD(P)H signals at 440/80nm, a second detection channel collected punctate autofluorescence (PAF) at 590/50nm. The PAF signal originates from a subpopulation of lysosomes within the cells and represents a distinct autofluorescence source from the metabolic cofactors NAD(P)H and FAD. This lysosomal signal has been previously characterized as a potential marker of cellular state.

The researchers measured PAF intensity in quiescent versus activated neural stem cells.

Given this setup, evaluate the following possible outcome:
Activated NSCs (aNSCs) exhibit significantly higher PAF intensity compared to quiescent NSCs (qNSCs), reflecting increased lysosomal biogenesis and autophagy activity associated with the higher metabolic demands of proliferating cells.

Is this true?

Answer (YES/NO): NO